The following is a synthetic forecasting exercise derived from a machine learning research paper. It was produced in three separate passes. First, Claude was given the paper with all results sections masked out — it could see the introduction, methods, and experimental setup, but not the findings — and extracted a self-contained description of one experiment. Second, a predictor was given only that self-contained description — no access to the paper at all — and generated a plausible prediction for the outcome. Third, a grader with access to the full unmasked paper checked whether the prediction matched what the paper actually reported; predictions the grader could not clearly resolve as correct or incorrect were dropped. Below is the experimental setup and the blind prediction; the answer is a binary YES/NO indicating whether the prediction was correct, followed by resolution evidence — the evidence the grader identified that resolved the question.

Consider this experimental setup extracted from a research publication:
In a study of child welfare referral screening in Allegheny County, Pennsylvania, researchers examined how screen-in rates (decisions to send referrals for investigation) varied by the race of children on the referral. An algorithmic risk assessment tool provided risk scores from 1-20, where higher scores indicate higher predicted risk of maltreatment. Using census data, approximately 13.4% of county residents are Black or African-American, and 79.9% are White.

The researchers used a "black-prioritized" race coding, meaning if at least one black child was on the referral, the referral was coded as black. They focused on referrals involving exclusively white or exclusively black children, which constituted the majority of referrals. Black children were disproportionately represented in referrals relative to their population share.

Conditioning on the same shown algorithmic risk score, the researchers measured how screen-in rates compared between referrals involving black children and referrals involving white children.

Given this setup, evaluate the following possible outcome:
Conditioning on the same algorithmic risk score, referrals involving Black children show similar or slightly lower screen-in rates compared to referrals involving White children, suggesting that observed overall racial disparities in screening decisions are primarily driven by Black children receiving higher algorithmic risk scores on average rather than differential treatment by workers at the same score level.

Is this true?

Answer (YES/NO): NO